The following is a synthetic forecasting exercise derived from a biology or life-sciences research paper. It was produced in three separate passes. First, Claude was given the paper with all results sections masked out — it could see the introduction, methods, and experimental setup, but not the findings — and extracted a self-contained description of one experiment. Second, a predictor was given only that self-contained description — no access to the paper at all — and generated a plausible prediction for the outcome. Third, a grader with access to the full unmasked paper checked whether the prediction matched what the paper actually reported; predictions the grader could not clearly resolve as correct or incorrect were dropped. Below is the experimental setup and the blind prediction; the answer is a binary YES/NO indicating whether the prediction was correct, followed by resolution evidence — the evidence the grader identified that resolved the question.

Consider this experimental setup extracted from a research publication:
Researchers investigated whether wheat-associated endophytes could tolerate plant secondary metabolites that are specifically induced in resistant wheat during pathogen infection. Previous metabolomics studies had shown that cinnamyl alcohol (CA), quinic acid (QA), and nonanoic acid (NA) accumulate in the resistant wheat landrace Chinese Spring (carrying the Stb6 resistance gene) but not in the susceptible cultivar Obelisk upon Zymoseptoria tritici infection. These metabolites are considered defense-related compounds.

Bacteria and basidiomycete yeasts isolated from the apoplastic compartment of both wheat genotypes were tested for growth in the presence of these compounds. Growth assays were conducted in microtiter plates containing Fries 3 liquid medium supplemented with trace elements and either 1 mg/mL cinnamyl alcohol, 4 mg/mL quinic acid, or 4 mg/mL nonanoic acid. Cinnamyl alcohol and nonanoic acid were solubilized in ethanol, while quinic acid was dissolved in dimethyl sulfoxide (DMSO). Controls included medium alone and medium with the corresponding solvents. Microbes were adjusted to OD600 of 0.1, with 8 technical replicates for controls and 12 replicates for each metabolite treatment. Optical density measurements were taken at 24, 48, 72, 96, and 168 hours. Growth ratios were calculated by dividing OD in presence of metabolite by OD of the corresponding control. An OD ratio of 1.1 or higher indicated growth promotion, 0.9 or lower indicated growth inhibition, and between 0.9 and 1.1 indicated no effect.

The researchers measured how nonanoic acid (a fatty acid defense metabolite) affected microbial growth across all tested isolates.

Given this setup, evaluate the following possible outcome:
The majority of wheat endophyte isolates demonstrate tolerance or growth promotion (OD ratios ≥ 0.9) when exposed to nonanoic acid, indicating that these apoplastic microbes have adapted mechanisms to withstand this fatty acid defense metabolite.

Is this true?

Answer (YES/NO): NO